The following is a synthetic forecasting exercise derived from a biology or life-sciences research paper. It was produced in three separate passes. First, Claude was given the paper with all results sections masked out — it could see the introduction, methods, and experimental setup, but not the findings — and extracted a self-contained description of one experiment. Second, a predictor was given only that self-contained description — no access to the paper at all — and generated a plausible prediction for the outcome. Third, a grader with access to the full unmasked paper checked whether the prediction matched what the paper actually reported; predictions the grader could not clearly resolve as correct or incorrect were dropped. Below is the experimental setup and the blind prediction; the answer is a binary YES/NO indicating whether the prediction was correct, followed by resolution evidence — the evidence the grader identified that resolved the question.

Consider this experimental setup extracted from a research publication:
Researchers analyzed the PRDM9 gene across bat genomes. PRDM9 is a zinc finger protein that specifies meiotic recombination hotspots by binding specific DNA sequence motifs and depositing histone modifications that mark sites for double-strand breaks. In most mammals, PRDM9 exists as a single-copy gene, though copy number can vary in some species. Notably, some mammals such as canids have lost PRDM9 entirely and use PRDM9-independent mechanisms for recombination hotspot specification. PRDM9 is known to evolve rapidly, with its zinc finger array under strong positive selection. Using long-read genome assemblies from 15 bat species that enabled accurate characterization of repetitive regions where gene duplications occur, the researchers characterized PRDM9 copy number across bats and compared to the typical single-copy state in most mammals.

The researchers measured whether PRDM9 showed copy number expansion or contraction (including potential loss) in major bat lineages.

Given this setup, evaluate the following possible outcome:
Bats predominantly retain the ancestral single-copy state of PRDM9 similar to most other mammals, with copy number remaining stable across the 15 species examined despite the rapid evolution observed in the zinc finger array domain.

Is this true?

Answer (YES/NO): NO